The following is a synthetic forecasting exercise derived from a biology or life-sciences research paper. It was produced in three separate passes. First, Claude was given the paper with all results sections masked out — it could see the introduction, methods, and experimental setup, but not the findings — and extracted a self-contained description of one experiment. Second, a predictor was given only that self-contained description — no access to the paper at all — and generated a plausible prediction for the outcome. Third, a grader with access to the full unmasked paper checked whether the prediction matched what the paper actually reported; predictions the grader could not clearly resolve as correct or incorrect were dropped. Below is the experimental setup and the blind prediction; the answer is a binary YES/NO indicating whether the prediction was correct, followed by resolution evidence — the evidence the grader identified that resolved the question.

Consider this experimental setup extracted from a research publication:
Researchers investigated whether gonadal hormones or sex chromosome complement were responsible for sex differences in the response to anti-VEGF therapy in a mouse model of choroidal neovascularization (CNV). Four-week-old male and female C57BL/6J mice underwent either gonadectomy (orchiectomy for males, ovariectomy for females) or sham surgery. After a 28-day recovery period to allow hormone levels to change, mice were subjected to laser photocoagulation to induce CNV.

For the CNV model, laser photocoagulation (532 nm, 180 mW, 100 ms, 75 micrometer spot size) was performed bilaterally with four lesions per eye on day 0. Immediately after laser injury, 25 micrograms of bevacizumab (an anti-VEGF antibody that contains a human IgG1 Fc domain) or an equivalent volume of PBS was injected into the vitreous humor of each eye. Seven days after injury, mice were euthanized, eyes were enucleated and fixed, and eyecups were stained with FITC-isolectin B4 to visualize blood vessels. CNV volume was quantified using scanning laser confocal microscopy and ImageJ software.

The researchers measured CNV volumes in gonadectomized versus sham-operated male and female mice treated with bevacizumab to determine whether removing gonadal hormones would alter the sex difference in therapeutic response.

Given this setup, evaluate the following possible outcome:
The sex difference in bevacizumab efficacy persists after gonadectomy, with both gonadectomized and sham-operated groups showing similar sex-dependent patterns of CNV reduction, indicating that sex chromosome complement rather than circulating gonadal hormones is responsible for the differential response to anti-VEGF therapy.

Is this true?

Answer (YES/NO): NO